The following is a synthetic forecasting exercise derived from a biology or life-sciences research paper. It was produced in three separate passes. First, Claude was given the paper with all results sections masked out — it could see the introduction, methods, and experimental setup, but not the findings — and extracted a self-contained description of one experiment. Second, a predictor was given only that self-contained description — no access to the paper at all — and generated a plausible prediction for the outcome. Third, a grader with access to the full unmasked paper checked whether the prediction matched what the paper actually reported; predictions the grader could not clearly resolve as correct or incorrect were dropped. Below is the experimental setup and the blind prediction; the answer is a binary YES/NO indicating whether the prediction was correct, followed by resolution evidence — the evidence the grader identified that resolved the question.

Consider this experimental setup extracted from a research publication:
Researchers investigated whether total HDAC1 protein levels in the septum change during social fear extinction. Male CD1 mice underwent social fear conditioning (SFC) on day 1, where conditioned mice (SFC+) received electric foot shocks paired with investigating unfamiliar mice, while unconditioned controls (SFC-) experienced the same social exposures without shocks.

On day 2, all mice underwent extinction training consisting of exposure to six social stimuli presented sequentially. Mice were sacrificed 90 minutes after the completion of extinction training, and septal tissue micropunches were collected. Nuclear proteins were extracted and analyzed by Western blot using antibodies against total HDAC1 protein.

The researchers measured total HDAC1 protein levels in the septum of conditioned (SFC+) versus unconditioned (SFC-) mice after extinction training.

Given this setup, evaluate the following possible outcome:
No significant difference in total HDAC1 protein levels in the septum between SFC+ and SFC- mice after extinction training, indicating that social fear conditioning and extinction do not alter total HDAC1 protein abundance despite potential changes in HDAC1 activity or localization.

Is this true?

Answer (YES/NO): YES